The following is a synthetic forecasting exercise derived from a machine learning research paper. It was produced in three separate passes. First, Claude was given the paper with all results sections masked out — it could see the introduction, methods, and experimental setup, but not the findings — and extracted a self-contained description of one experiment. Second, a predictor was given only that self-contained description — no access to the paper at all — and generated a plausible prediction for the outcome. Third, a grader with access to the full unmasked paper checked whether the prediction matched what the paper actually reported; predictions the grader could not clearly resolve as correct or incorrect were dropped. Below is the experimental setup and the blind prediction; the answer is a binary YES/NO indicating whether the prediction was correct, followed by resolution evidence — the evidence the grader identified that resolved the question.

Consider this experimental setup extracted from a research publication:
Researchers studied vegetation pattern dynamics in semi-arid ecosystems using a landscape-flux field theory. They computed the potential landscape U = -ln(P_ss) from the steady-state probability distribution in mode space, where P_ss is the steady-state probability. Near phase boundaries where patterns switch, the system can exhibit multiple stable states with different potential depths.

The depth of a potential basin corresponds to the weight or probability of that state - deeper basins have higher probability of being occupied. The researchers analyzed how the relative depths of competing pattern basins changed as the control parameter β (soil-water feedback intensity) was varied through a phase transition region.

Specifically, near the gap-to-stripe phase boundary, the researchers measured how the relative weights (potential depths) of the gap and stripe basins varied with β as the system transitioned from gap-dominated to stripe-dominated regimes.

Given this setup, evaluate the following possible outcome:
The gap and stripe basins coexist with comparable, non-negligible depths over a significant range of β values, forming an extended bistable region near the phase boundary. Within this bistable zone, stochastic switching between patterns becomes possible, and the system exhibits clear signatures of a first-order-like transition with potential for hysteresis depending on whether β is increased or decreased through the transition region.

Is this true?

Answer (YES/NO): NO